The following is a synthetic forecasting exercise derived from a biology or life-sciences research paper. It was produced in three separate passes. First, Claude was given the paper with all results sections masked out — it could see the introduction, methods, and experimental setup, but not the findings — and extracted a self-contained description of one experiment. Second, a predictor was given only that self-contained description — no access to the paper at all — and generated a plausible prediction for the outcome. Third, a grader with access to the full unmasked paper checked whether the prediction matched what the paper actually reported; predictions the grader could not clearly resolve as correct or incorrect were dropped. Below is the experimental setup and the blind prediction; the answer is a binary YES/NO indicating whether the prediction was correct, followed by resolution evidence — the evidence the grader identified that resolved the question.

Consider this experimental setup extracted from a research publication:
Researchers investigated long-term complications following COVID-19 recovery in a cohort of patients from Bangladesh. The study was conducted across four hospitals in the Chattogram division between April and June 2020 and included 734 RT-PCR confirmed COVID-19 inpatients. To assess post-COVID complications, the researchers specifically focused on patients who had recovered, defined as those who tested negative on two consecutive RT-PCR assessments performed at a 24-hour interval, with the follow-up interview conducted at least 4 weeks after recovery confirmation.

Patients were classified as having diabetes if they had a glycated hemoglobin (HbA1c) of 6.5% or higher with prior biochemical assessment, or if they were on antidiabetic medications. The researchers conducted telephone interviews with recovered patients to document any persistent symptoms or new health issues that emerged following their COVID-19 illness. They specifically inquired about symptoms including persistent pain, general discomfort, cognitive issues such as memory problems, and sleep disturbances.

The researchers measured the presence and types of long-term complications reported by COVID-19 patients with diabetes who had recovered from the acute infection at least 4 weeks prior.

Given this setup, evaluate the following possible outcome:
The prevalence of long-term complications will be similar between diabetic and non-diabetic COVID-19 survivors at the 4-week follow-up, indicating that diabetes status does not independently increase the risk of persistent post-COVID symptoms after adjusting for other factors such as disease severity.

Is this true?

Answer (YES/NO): NO